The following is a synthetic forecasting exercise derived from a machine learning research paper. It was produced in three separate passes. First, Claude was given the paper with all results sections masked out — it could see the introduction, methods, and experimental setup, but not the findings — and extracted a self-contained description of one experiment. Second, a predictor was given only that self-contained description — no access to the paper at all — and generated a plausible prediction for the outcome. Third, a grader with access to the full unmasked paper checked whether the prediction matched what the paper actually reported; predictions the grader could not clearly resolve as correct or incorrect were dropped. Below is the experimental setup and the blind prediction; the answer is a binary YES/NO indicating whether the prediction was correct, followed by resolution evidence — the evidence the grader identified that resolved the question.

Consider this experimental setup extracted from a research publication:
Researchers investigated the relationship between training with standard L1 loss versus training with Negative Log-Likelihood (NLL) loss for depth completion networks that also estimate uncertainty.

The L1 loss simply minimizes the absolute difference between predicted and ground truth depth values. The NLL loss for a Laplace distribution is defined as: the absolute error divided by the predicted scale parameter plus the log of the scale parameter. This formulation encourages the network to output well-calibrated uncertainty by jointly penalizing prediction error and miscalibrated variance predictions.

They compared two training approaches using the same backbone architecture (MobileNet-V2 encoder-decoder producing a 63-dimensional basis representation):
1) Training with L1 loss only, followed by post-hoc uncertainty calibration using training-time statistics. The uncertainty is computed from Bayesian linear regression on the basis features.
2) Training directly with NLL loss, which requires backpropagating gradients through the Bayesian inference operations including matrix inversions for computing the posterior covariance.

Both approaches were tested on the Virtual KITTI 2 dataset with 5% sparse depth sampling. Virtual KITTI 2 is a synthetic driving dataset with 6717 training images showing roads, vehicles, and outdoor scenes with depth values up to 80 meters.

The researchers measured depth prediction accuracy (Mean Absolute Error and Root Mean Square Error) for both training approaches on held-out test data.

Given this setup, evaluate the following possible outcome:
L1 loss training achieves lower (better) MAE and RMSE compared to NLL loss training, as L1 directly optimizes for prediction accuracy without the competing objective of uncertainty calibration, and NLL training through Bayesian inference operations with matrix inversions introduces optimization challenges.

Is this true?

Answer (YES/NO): YES